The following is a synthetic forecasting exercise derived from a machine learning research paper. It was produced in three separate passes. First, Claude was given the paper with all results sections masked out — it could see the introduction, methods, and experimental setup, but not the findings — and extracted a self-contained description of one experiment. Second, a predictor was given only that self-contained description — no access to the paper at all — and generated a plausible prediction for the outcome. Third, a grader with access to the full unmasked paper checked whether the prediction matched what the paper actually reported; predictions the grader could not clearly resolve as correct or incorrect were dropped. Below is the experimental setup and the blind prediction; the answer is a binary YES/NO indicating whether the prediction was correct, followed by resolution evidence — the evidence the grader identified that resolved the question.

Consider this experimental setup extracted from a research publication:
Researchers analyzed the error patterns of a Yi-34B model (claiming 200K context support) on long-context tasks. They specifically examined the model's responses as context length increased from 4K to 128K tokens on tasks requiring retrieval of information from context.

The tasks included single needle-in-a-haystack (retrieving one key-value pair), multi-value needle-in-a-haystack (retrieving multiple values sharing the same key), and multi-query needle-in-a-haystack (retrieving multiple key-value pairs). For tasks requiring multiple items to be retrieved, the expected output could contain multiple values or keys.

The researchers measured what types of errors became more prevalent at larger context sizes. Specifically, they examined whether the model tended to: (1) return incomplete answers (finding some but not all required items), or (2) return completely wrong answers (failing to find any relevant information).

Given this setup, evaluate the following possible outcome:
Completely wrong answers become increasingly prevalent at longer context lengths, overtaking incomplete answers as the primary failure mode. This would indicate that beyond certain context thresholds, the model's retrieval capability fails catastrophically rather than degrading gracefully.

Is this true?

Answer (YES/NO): NO